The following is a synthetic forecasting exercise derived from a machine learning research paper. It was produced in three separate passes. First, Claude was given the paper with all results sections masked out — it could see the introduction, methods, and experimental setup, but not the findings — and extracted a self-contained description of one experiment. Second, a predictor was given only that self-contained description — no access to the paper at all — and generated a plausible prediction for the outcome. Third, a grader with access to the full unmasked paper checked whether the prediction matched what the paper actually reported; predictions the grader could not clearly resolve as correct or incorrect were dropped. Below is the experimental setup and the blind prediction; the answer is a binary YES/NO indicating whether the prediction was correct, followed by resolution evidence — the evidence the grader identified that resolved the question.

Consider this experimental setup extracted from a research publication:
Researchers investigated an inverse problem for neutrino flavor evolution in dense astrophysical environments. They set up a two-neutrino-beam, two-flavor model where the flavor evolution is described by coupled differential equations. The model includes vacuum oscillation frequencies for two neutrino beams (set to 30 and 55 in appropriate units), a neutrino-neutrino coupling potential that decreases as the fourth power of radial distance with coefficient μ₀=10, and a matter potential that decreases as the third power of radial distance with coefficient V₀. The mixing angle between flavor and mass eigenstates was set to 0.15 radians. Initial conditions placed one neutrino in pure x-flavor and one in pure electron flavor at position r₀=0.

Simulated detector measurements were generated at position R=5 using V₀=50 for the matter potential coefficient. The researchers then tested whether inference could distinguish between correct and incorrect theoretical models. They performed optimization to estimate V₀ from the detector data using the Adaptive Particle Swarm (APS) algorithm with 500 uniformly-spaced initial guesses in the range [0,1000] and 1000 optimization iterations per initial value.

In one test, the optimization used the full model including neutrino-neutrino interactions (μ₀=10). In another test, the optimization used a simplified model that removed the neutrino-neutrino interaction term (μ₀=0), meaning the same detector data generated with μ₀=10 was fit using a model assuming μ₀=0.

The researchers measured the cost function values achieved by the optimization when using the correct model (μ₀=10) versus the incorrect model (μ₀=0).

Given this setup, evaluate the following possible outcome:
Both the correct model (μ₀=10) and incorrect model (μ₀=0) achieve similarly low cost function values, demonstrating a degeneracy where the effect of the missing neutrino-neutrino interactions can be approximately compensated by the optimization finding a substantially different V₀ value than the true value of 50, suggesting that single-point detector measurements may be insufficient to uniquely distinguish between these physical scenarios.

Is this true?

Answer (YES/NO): NO